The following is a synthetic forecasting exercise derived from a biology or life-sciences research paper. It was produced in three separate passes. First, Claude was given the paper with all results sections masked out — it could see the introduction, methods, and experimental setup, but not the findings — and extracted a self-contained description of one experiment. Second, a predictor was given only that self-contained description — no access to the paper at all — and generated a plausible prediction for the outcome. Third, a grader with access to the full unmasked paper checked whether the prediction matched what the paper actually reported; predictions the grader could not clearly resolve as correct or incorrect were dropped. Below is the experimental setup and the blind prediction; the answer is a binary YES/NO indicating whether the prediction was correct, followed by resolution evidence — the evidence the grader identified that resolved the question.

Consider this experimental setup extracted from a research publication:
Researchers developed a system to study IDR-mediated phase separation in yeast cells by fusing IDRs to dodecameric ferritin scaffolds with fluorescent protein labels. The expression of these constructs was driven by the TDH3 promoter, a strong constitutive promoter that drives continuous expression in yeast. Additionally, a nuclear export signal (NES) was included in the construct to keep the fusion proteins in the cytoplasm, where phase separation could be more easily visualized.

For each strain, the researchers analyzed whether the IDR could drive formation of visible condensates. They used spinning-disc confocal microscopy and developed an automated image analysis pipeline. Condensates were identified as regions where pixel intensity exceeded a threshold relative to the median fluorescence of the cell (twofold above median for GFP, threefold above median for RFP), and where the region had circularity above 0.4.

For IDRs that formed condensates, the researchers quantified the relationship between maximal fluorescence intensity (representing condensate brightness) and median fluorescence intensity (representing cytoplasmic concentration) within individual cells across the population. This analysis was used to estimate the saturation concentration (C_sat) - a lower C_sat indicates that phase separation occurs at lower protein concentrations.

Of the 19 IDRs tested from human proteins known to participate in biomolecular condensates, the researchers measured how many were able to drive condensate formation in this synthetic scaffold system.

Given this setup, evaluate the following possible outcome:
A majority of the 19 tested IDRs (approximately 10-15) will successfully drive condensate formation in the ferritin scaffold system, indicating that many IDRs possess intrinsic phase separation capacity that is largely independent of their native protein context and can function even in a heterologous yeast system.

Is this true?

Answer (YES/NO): YES